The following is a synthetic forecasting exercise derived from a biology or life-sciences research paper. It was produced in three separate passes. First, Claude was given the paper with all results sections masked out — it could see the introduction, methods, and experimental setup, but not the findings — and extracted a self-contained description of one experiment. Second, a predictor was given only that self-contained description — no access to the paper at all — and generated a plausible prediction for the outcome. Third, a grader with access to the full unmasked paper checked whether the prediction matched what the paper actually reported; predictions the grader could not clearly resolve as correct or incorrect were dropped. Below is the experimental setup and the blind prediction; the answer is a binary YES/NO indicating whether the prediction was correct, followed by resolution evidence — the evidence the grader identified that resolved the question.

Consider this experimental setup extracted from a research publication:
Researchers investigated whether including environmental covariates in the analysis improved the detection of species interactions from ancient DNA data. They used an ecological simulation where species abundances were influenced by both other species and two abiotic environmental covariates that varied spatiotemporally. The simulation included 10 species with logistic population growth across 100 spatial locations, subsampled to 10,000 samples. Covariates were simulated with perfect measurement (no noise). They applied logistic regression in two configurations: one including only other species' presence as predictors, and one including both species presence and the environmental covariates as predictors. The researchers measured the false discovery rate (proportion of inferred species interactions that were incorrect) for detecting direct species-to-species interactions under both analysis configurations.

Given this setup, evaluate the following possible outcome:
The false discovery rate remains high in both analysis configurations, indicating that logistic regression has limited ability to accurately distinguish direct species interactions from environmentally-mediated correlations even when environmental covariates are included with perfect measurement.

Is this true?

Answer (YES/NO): YES